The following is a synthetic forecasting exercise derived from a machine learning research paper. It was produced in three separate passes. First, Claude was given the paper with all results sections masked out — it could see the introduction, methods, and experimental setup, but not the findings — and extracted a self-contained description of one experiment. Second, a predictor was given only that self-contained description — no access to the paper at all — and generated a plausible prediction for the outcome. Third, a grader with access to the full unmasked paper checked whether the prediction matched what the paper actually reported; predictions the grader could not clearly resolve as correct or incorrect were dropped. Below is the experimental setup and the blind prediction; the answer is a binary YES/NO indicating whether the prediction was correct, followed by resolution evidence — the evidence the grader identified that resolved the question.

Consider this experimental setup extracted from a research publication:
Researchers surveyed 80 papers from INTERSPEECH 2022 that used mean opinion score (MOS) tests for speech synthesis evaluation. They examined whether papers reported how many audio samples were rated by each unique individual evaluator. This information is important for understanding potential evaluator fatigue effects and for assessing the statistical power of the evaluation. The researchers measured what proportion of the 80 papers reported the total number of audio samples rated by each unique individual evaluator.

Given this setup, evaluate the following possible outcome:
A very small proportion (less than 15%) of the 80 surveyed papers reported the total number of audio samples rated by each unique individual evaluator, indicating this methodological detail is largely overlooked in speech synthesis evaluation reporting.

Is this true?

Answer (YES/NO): YES